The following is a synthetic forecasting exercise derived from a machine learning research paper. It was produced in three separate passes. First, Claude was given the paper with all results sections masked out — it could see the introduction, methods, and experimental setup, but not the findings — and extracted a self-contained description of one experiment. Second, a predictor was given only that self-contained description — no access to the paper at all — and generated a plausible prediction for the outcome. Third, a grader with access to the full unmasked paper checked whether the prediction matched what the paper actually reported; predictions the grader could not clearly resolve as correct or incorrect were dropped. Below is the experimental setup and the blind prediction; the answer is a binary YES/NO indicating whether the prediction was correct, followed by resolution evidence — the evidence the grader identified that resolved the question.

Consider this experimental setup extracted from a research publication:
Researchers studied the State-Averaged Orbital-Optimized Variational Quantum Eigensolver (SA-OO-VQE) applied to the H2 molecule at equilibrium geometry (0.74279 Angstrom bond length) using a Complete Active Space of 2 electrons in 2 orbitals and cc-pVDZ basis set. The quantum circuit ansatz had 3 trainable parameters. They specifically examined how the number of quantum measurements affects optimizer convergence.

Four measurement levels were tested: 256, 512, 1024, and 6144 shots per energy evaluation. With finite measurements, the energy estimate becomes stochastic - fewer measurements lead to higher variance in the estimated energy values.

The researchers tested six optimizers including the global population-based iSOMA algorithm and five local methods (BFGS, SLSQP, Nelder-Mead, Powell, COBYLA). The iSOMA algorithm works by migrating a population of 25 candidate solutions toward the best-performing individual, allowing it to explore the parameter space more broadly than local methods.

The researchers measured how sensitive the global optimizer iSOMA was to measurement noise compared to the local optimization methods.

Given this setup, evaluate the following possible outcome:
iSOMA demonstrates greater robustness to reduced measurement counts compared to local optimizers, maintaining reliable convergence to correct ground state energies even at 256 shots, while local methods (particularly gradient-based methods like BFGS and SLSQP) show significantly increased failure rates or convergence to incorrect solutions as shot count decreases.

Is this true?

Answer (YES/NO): NO